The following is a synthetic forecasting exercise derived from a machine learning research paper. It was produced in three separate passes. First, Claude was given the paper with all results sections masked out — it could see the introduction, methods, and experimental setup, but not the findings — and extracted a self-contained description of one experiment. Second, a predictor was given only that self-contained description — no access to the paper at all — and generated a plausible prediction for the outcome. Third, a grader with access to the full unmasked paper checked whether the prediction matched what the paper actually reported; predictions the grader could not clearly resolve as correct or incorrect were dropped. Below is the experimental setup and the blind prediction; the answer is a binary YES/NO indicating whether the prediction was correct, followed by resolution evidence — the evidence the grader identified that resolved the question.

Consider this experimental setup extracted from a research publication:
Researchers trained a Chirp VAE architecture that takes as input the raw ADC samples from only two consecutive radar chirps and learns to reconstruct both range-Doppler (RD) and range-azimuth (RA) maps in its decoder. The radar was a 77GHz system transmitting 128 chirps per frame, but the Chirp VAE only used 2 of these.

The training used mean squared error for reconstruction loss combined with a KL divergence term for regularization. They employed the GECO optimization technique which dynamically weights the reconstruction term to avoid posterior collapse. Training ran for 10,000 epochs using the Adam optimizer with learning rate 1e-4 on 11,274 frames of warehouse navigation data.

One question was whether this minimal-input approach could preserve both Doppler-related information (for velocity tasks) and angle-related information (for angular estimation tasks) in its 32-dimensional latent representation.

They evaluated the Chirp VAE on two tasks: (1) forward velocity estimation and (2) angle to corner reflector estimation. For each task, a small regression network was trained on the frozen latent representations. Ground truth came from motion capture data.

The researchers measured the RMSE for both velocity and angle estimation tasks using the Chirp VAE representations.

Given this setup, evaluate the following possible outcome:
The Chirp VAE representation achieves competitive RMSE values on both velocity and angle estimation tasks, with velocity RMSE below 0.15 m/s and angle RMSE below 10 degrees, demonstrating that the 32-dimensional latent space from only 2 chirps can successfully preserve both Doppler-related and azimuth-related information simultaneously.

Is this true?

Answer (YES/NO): NO